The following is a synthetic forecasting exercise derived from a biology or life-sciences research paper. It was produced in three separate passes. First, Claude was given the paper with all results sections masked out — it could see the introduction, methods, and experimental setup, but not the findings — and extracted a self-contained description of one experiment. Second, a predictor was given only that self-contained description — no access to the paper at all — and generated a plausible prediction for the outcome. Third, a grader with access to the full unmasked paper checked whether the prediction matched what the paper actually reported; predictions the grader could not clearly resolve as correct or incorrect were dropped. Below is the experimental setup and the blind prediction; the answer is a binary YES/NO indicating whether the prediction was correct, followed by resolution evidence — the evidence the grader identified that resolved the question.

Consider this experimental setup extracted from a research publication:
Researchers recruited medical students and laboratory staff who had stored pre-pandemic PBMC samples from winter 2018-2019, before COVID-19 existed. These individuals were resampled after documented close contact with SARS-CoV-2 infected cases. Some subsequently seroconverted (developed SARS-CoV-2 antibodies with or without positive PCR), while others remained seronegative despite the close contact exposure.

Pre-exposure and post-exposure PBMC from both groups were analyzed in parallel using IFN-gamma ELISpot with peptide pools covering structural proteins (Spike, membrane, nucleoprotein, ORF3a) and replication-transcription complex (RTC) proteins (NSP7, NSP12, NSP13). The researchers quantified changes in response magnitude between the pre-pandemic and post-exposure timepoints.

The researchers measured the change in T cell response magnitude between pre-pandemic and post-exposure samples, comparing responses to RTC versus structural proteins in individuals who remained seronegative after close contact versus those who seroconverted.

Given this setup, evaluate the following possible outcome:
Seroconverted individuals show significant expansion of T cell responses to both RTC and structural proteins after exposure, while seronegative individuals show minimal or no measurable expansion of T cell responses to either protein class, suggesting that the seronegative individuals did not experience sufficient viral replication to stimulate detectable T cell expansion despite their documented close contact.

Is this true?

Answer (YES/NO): NO